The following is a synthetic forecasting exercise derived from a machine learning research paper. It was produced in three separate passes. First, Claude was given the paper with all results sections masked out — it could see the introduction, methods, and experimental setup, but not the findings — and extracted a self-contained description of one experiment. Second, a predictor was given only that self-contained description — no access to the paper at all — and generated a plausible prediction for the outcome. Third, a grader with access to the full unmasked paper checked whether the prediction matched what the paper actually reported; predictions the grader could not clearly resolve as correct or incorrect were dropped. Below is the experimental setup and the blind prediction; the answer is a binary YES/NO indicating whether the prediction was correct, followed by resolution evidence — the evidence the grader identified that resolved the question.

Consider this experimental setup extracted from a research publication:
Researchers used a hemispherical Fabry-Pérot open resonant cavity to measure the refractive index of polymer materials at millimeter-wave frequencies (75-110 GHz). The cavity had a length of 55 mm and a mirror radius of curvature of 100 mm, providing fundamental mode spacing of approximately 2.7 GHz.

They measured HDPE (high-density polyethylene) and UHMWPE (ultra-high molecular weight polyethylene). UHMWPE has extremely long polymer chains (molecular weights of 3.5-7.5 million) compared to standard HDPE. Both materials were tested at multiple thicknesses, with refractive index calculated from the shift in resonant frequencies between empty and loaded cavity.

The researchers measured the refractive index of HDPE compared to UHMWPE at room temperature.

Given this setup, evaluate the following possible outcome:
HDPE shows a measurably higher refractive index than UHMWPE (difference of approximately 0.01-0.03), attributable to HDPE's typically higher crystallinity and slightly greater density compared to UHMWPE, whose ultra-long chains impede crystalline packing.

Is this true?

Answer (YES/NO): YES